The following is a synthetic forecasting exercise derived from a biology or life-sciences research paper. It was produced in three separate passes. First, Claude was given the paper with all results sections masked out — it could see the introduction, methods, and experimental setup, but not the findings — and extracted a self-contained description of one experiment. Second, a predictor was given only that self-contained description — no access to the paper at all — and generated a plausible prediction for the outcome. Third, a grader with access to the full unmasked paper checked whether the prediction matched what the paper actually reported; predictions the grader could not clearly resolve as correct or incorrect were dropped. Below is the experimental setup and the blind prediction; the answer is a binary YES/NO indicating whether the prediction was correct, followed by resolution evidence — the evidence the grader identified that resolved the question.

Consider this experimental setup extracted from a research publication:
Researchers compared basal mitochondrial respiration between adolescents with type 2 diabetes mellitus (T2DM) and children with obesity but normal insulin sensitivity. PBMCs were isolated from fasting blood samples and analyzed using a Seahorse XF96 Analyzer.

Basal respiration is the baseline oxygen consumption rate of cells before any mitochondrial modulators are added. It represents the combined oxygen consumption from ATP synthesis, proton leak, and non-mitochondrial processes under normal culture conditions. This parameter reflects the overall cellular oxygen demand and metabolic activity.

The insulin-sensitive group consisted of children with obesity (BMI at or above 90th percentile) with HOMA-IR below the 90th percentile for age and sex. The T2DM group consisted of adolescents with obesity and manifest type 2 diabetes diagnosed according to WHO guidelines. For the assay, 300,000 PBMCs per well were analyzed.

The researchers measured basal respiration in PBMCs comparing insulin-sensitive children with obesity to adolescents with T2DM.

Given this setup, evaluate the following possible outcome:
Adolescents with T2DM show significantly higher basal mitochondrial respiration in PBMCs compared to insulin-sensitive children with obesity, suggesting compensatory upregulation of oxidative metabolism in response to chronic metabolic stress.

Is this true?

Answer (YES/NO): NO